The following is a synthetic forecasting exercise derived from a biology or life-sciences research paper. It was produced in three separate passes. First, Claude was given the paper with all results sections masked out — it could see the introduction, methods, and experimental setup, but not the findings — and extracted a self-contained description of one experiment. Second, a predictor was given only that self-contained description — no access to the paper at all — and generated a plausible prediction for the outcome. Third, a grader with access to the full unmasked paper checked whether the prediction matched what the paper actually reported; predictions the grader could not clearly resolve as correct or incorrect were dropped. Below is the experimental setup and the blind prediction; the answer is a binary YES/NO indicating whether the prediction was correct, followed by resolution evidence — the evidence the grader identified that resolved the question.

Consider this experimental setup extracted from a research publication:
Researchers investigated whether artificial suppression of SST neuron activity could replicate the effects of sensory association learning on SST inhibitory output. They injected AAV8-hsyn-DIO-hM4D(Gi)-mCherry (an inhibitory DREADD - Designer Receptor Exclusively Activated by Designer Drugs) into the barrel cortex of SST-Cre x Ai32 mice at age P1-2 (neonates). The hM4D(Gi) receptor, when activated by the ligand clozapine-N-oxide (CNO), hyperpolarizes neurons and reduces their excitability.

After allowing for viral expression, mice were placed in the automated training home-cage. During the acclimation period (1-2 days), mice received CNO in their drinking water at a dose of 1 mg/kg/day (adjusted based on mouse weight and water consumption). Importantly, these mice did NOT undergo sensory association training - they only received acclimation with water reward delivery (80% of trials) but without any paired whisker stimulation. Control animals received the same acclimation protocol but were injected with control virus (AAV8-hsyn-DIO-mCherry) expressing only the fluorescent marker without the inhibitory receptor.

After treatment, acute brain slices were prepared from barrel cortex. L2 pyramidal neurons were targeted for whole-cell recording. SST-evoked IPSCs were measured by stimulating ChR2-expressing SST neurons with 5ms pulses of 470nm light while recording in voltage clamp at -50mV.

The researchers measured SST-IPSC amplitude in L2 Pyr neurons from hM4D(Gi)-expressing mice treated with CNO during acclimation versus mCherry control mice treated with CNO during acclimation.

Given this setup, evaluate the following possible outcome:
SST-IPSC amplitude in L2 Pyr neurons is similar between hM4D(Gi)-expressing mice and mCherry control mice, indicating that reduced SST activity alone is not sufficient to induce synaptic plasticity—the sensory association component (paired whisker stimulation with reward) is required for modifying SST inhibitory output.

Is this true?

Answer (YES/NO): NO